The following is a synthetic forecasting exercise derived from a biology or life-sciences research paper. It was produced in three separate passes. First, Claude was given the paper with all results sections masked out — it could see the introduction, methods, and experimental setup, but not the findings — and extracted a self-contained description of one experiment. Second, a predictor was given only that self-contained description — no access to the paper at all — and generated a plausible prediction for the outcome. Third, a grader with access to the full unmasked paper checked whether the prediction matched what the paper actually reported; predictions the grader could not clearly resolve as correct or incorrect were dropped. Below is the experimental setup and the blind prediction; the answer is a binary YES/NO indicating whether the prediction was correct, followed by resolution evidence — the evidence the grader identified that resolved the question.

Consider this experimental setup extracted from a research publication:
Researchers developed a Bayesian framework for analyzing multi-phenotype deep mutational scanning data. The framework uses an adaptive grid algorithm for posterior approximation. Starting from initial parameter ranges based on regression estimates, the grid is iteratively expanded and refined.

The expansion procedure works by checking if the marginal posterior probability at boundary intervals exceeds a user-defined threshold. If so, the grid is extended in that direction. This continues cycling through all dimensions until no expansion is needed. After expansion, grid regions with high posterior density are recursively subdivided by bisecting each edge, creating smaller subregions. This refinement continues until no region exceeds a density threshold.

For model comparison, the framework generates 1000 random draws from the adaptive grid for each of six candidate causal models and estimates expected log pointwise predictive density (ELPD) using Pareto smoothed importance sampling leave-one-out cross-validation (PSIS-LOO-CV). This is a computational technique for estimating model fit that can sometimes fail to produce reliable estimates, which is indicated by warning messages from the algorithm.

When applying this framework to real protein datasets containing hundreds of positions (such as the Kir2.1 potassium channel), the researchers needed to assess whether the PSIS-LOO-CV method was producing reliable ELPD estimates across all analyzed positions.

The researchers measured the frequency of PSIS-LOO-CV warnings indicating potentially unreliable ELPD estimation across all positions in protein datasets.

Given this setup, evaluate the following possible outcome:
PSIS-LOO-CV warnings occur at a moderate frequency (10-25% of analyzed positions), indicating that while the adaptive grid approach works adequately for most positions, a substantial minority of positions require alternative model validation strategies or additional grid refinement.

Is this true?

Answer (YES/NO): NO